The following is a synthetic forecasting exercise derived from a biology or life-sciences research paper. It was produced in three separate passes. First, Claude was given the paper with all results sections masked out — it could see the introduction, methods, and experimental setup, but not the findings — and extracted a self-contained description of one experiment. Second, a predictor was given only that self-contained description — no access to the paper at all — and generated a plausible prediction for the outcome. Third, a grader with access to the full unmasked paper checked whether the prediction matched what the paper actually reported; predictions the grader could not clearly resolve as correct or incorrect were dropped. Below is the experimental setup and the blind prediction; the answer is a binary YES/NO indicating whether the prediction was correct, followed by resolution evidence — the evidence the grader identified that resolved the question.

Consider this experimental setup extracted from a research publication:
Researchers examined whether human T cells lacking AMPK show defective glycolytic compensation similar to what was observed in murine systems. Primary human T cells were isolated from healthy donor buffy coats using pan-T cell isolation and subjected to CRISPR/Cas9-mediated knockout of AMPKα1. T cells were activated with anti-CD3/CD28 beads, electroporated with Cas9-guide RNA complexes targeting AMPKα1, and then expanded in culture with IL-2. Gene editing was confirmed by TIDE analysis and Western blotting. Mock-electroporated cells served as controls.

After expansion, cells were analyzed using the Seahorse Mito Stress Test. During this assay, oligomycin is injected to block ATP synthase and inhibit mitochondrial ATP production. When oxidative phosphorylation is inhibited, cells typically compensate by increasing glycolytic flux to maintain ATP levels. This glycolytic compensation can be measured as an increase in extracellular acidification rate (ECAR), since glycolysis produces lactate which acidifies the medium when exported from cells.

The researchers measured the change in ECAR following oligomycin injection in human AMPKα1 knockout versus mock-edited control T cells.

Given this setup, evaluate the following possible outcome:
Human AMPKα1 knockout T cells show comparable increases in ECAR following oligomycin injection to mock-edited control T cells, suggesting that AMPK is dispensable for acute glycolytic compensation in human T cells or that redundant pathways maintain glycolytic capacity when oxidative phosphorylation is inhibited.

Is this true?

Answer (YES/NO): NO